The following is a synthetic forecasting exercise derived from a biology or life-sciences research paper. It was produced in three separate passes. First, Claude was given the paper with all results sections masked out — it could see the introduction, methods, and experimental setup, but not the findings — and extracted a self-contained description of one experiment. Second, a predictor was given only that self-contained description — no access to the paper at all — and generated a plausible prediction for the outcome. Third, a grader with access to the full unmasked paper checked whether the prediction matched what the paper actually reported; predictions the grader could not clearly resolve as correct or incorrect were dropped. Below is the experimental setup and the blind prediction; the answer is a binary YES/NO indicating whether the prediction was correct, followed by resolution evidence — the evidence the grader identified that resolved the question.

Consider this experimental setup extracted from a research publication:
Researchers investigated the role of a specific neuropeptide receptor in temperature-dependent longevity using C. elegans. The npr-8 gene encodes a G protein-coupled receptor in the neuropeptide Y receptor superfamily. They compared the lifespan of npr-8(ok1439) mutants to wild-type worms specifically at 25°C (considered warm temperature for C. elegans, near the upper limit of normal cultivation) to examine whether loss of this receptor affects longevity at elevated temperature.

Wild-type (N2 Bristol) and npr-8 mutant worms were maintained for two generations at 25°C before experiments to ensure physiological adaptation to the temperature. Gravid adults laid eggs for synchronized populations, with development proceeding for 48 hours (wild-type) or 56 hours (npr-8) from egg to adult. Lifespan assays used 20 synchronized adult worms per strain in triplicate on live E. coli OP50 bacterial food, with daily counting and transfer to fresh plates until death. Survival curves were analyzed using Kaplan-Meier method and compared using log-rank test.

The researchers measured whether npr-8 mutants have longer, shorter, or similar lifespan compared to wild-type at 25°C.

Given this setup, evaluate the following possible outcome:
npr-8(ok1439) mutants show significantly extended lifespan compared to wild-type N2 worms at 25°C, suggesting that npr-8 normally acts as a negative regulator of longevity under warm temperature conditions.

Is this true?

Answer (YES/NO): YES